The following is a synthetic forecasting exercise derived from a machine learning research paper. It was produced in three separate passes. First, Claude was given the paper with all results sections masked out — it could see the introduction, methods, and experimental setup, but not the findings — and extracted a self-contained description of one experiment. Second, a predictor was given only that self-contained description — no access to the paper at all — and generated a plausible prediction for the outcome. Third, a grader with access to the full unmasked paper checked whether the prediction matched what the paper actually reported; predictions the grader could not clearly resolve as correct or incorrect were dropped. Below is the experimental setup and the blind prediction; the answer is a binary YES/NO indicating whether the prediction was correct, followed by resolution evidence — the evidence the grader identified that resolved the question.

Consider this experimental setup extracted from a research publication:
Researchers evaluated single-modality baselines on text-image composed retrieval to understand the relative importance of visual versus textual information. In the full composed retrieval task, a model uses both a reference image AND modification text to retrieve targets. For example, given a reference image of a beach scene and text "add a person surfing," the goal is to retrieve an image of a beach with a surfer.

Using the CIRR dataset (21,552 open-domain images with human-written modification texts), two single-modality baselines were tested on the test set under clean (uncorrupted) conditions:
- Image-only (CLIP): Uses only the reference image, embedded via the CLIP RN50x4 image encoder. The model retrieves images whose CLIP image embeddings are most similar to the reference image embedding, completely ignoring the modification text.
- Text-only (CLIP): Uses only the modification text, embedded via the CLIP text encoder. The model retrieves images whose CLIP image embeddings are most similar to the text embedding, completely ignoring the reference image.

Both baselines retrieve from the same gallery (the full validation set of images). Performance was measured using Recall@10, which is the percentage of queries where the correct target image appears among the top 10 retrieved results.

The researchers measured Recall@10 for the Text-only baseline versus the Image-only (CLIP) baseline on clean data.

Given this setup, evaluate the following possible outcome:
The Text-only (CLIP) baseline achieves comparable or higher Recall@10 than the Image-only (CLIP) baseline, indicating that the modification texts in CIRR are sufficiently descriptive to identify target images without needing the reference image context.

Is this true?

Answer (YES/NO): YES